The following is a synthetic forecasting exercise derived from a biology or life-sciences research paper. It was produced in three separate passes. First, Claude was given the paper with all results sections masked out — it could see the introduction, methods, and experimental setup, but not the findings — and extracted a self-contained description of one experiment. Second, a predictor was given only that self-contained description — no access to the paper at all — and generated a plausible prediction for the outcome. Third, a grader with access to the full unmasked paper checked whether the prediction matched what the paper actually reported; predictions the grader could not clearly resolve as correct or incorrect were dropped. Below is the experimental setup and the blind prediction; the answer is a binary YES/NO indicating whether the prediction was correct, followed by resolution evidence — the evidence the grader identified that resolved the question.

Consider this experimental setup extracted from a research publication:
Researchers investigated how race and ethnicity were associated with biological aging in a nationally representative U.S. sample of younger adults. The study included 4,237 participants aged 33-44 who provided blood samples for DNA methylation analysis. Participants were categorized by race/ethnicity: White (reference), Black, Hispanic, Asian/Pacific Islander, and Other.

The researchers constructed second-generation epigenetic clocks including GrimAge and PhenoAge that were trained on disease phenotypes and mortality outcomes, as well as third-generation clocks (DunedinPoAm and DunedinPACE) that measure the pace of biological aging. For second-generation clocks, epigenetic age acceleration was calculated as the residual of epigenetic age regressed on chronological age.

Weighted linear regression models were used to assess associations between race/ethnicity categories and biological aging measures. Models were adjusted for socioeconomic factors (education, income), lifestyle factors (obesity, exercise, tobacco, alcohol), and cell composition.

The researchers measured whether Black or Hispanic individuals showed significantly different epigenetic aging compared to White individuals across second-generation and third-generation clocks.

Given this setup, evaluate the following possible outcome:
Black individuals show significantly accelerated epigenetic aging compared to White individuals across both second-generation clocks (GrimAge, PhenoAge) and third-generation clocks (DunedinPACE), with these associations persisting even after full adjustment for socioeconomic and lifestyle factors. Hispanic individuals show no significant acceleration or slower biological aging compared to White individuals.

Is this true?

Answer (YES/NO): NO